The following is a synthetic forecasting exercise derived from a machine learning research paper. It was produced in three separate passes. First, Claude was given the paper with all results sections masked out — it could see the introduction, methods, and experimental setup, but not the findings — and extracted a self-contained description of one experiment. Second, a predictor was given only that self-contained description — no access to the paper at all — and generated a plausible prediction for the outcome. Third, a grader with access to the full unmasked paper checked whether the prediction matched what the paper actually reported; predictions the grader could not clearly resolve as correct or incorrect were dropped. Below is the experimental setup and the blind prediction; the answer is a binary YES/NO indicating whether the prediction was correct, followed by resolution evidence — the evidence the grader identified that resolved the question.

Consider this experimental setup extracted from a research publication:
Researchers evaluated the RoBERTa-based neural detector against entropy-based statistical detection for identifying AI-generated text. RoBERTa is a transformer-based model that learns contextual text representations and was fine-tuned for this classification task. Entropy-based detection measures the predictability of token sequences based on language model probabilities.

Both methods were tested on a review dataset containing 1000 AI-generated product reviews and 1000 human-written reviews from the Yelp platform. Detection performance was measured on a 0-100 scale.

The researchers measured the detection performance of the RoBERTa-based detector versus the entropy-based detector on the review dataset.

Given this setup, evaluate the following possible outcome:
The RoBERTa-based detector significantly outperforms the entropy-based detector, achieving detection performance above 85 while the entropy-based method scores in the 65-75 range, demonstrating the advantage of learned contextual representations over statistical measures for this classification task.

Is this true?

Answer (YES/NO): NO